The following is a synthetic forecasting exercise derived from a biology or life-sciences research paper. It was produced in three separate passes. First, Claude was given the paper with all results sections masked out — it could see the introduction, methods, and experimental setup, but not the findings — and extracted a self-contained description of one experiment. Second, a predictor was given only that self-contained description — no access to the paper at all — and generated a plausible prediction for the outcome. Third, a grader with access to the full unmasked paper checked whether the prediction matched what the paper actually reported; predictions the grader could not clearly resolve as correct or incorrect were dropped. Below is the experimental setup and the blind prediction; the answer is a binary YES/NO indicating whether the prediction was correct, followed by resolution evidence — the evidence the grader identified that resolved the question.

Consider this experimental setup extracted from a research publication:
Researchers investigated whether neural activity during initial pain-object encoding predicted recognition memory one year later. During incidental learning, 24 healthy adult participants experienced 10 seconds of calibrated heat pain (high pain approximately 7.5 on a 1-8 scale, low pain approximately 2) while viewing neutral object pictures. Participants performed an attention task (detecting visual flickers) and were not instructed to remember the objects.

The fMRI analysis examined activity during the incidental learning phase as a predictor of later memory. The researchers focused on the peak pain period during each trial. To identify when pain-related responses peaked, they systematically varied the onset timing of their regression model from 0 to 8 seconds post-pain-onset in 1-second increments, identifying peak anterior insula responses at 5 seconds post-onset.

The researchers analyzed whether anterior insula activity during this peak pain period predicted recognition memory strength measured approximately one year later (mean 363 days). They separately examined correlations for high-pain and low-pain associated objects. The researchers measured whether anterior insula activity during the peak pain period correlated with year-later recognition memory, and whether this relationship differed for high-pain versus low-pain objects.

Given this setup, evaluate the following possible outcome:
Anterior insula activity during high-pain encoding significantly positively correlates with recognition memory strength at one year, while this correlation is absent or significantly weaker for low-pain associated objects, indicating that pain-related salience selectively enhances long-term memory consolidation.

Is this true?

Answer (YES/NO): NO